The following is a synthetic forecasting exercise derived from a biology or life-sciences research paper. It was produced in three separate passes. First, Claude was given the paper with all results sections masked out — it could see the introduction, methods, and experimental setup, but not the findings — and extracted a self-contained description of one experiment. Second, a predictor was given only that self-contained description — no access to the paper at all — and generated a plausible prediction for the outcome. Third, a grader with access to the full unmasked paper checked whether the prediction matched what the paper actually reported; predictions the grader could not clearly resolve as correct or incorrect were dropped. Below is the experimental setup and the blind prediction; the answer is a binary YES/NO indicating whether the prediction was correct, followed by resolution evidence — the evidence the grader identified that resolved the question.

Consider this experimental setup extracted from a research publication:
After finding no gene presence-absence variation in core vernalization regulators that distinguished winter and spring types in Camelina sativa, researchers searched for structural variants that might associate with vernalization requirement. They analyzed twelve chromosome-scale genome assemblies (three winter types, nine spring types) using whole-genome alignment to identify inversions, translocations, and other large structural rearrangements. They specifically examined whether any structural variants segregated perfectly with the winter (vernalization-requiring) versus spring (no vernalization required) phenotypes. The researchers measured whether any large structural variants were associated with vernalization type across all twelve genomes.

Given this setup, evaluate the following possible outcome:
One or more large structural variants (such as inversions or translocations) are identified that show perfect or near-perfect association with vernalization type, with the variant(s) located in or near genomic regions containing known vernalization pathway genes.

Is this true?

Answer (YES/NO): YES